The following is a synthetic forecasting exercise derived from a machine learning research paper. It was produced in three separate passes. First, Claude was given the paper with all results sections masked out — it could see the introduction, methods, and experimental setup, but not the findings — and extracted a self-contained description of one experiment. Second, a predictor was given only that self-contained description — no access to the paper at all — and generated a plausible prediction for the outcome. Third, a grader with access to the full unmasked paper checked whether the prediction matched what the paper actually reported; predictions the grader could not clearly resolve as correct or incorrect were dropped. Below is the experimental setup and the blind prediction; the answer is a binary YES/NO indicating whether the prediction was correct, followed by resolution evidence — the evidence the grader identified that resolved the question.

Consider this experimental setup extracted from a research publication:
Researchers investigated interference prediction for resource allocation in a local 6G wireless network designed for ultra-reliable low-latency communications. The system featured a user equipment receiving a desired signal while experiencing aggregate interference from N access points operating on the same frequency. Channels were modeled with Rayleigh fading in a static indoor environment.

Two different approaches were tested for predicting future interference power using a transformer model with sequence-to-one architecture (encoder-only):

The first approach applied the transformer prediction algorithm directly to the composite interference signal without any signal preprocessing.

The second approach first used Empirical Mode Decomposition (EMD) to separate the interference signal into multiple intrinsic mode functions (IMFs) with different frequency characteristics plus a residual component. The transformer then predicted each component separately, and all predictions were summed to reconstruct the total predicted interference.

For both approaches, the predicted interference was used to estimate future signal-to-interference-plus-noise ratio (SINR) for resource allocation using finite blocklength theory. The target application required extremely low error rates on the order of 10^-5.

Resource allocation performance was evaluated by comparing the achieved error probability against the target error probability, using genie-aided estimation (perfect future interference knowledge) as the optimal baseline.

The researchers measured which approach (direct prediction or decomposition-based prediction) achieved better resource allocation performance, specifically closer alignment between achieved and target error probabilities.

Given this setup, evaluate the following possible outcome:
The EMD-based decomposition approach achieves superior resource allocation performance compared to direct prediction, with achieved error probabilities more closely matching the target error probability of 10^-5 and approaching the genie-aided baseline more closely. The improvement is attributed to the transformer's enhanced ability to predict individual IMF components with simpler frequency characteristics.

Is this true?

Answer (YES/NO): NO